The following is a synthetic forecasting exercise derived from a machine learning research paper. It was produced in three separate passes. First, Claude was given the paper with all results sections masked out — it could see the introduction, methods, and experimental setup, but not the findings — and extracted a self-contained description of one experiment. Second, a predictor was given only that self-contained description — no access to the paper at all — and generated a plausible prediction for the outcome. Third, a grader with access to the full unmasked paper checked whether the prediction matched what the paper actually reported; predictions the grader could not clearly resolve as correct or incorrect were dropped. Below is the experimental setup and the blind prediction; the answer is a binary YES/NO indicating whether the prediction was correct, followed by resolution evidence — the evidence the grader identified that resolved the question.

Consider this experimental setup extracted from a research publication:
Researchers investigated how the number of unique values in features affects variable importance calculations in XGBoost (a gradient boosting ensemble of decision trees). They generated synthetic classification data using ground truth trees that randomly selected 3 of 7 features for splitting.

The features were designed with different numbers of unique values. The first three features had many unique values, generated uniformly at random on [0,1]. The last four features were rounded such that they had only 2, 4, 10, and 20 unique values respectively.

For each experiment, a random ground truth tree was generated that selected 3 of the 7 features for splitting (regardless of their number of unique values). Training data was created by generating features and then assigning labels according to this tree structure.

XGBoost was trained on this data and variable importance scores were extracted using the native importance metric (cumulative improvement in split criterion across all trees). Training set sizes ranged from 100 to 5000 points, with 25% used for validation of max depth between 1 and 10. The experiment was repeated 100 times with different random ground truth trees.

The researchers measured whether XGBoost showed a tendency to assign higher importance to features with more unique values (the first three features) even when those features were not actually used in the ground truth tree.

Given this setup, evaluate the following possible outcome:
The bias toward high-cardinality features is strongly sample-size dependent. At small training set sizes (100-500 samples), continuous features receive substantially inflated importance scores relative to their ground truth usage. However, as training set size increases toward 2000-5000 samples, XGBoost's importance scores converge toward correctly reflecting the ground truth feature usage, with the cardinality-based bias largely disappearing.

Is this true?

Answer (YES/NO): NO